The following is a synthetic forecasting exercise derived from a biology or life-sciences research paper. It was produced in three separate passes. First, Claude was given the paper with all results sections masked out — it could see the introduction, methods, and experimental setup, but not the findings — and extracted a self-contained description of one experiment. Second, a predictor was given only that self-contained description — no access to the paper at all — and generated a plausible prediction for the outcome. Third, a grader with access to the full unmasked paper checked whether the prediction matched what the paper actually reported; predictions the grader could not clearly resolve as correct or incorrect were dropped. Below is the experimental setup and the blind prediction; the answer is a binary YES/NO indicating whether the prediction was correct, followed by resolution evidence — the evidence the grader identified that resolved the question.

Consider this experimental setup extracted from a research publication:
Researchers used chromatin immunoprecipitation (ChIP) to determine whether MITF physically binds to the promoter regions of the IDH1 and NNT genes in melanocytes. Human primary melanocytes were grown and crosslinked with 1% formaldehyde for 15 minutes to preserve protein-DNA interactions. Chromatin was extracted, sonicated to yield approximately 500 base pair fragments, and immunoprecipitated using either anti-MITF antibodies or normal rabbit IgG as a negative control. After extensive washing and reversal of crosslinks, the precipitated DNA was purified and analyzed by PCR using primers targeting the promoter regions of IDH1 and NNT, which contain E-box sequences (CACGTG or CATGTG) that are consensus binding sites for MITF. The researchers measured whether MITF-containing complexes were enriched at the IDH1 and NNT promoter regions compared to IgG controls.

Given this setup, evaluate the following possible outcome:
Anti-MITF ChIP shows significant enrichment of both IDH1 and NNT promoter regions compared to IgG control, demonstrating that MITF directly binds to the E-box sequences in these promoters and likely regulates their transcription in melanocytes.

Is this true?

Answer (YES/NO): YES